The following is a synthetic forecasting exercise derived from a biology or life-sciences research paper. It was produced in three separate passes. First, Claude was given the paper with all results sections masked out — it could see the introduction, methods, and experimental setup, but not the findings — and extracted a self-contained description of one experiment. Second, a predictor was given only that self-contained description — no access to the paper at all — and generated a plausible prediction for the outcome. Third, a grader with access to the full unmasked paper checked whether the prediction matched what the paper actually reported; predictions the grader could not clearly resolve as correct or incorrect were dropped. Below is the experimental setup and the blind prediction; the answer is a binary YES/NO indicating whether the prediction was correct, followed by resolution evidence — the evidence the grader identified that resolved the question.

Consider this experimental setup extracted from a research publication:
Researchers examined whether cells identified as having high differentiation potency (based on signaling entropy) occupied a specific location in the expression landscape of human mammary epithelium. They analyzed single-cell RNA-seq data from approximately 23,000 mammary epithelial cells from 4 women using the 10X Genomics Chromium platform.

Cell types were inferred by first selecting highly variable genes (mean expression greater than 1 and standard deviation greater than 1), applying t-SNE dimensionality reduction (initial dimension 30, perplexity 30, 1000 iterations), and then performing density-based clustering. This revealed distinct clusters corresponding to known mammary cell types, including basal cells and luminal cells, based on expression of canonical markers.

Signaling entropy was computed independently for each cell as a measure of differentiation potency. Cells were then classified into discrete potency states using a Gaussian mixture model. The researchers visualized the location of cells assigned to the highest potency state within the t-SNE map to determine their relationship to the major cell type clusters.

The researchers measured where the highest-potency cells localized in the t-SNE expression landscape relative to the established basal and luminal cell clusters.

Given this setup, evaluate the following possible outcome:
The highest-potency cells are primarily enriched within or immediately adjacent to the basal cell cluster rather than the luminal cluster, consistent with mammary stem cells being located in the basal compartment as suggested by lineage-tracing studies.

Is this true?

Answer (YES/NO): YES